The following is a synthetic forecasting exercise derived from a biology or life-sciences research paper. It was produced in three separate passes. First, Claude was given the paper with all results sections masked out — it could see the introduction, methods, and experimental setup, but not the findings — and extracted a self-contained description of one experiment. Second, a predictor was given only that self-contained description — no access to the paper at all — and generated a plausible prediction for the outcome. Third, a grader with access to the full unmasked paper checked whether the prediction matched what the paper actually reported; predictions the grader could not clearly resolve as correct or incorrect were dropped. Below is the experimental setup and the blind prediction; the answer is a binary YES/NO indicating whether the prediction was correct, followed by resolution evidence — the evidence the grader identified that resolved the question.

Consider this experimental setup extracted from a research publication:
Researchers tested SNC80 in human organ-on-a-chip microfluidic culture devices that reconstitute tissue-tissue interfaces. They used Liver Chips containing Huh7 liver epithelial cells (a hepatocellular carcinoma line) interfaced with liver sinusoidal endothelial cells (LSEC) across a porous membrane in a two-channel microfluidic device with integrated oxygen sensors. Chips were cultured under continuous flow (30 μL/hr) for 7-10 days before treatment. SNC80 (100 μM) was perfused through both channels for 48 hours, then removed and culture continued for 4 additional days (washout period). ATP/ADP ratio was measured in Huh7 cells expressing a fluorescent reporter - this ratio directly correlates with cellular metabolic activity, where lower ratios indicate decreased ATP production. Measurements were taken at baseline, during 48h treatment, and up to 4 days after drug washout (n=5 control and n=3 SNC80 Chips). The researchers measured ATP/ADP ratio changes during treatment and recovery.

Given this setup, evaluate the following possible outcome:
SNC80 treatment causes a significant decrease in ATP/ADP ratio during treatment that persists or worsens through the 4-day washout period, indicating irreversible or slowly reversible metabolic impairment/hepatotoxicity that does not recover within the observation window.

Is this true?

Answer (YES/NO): NO